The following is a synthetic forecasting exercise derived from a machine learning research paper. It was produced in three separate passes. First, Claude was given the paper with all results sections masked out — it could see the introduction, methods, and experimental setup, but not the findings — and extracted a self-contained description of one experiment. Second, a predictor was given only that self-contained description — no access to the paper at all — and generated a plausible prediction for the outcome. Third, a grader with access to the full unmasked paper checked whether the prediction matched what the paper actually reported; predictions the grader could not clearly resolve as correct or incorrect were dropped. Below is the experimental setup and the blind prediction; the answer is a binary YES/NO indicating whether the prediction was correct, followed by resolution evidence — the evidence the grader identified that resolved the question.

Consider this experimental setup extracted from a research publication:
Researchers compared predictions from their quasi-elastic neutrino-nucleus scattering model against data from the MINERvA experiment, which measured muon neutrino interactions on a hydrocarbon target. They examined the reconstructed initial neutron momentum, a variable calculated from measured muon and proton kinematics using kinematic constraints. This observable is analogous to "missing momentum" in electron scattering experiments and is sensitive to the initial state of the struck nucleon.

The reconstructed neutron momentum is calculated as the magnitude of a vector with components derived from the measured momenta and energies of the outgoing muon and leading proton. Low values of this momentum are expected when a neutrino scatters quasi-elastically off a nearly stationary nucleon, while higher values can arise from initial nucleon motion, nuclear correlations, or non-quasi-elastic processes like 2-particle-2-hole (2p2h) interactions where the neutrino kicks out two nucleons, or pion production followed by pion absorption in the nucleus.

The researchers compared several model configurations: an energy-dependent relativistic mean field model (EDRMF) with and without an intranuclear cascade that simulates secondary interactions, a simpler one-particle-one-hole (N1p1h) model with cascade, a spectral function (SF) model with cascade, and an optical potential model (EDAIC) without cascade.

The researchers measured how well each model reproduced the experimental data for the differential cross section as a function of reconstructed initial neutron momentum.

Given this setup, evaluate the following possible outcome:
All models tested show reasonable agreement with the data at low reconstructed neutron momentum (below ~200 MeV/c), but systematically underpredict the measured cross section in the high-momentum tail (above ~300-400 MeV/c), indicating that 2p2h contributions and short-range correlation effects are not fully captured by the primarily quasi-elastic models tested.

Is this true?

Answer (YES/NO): NO